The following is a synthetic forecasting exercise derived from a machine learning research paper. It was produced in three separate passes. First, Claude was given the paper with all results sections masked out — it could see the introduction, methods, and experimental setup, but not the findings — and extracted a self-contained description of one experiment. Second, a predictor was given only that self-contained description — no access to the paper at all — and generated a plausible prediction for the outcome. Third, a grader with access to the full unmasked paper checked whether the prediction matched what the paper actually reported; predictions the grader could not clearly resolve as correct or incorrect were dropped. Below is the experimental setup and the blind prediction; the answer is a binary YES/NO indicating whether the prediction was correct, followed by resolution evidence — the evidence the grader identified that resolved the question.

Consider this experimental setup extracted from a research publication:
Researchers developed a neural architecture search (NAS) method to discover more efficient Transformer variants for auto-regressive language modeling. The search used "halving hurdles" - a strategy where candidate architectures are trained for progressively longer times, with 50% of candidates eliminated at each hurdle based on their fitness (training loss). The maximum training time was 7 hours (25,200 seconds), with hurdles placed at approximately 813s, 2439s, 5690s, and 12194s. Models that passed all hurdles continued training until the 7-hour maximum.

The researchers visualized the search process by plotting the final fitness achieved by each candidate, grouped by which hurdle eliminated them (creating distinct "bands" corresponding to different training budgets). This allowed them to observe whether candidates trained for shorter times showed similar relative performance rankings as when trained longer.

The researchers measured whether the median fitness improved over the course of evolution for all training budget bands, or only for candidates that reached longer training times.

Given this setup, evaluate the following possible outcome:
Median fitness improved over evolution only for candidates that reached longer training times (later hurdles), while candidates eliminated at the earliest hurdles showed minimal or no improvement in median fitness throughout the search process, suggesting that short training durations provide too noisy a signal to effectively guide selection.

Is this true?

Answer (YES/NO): NO